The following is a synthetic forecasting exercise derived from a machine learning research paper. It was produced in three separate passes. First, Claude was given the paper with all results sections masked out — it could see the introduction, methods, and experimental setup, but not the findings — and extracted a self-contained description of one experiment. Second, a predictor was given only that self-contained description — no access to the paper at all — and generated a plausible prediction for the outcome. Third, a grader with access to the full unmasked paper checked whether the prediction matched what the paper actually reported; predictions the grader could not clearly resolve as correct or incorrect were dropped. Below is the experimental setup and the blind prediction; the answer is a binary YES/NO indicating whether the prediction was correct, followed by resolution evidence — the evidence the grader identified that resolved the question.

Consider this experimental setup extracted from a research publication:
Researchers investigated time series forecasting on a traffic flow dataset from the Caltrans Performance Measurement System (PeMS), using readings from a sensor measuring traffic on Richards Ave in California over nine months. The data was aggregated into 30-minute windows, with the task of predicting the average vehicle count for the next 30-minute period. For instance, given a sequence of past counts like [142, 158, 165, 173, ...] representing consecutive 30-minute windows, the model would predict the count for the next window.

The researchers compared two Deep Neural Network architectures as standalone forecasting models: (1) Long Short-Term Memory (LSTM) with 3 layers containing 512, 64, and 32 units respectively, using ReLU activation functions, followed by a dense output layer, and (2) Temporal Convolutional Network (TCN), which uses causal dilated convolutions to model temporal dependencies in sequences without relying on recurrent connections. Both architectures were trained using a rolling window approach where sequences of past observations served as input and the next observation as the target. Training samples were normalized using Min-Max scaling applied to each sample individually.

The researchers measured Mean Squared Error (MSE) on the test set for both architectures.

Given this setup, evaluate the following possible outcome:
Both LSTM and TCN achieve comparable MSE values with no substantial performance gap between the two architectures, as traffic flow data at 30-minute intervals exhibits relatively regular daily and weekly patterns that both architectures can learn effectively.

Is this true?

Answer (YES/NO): YES